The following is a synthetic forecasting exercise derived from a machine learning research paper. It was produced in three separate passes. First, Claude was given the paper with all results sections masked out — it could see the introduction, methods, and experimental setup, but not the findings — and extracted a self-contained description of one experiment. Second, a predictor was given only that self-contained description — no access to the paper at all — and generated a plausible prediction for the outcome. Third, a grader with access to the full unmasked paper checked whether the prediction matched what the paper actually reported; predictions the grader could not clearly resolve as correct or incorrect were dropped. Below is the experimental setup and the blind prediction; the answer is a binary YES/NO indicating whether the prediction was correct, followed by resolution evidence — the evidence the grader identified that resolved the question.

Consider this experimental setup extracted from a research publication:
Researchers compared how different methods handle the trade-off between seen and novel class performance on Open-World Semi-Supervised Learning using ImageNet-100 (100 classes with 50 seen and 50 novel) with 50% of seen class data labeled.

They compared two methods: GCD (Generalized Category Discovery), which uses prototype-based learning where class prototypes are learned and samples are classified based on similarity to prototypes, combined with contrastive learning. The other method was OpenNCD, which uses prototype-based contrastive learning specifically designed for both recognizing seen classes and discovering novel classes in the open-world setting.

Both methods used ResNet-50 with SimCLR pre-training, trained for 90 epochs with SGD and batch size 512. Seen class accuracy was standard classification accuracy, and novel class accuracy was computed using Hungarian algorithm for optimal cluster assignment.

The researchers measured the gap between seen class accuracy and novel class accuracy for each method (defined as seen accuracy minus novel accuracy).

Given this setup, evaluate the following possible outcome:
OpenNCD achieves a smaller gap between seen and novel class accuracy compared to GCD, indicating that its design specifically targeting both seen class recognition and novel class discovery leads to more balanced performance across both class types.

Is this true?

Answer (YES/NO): YES